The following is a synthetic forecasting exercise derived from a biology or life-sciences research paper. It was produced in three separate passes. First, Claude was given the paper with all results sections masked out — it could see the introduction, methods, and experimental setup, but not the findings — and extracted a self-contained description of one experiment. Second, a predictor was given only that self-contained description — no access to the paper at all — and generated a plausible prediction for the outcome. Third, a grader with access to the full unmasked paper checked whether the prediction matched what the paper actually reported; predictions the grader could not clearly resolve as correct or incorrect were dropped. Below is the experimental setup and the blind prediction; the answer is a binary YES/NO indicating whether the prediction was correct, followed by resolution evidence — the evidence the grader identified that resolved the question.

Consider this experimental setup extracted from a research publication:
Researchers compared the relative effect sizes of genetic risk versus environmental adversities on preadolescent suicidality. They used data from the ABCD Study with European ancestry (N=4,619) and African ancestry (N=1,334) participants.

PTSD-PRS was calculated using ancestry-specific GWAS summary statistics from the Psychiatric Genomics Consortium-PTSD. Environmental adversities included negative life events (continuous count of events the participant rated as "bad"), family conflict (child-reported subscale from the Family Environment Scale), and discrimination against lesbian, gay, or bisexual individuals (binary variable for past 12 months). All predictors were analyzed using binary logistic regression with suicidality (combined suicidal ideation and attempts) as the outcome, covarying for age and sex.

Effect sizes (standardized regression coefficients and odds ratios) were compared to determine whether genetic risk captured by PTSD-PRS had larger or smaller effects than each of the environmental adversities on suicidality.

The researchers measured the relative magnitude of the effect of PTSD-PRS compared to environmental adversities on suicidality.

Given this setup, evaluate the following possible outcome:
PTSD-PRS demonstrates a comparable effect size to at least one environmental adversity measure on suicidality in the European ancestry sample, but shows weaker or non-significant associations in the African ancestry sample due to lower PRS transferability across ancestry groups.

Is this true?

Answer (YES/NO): NO